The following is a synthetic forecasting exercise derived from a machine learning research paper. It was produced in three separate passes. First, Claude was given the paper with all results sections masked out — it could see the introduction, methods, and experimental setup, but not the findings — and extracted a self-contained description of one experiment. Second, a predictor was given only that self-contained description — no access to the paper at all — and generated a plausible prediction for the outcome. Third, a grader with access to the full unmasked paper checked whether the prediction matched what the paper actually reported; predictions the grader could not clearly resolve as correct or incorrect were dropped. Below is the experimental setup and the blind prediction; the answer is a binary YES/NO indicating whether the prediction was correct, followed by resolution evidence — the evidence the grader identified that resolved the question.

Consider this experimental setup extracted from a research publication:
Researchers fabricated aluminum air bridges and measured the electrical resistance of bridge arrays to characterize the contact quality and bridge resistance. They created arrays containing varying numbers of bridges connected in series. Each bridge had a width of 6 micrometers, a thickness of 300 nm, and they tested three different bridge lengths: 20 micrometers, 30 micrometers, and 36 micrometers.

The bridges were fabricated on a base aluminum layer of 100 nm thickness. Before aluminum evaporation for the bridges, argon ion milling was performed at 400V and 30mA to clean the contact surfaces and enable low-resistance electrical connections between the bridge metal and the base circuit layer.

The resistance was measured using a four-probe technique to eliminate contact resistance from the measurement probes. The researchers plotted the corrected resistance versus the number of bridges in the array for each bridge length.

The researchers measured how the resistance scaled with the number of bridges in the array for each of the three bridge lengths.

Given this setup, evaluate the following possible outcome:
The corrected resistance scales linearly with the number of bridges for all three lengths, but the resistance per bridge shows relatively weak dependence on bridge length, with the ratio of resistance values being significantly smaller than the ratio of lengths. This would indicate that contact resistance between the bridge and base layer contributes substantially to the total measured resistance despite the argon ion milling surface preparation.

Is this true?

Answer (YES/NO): NO